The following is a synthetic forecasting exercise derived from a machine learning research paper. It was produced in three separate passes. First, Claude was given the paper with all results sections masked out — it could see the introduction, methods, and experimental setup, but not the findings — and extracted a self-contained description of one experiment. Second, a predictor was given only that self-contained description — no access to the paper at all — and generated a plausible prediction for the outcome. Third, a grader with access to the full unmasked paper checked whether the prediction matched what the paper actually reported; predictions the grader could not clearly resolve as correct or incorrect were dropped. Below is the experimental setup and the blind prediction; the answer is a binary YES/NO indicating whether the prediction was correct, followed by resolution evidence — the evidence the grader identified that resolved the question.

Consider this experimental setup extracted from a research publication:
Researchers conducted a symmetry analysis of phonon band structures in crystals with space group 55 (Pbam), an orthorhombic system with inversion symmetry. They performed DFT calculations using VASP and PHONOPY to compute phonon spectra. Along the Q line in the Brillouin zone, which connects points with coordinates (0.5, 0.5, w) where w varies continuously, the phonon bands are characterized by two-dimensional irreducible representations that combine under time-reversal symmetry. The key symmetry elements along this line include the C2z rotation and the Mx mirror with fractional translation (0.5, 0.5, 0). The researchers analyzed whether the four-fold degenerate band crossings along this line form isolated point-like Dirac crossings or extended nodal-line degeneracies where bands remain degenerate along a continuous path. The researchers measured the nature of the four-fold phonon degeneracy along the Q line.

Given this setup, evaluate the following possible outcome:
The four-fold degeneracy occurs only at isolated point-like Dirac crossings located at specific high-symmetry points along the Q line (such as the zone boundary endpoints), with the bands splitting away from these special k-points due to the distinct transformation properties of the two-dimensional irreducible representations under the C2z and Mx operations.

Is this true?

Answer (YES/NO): NO